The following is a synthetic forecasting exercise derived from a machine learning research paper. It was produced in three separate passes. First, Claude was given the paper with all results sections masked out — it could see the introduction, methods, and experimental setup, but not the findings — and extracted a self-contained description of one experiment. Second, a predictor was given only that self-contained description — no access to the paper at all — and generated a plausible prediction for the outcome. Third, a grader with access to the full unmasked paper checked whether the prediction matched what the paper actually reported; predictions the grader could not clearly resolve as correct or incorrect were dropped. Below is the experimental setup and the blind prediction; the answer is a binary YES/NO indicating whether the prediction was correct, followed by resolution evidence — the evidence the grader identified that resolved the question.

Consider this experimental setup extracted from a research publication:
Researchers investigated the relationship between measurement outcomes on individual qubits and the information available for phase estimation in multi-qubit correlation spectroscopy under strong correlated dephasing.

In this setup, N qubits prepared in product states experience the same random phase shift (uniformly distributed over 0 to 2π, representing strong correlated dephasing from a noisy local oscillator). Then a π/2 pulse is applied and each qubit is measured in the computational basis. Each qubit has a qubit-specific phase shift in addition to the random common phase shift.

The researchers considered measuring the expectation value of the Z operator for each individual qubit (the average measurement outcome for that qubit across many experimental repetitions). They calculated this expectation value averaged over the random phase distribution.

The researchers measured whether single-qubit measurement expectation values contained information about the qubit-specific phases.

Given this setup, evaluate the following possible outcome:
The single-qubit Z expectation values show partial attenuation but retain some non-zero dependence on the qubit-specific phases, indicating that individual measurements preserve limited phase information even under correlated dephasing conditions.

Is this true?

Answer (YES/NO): NO